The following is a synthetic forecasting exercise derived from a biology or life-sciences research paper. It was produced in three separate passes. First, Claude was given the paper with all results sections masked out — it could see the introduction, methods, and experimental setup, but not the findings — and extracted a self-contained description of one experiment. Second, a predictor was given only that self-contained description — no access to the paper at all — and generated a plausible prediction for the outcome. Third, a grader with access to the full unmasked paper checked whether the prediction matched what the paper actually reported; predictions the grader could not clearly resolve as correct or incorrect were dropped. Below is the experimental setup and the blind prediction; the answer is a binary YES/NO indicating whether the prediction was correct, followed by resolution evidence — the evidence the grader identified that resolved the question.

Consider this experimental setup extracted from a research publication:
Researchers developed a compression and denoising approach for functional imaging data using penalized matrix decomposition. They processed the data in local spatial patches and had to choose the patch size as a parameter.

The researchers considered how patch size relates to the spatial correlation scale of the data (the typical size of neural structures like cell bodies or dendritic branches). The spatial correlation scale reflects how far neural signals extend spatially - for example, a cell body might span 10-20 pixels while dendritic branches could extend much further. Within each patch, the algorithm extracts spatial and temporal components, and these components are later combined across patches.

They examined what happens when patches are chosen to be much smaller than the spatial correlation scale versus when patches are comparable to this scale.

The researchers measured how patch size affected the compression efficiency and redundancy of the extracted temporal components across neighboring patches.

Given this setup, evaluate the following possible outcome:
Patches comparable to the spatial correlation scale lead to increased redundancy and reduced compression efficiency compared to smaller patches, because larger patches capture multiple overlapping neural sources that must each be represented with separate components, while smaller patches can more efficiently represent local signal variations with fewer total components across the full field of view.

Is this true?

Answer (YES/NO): NO